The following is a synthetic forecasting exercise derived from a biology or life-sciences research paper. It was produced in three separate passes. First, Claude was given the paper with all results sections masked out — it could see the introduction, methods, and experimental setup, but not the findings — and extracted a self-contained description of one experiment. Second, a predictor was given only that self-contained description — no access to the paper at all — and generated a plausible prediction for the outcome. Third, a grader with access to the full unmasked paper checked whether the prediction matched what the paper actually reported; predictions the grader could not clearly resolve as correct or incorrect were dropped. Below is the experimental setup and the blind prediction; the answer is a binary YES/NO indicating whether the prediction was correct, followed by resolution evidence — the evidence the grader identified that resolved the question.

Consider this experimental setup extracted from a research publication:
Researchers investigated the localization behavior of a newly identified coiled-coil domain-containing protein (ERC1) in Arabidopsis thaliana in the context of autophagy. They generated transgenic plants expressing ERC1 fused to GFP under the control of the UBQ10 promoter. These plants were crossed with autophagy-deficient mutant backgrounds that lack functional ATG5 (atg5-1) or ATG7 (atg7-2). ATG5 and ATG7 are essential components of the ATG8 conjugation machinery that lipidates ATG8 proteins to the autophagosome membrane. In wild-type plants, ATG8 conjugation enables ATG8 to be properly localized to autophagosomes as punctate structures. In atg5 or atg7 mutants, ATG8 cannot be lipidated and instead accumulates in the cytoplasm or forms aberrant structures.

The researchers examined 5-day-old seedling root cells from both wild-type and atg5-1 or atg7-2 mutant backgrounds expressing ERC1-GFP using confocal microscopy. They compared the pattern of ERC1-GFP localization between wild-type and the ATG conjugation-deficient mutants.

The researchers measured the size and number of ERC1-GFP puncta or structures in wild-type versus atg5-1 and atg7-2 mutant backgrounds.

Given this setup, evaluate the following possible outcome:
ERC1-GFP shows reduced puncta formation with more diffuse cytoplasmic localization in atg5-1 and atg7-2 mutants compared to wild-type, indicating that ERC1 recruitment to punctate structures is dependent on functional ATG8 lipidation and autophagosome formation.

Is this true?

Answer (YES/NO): NO